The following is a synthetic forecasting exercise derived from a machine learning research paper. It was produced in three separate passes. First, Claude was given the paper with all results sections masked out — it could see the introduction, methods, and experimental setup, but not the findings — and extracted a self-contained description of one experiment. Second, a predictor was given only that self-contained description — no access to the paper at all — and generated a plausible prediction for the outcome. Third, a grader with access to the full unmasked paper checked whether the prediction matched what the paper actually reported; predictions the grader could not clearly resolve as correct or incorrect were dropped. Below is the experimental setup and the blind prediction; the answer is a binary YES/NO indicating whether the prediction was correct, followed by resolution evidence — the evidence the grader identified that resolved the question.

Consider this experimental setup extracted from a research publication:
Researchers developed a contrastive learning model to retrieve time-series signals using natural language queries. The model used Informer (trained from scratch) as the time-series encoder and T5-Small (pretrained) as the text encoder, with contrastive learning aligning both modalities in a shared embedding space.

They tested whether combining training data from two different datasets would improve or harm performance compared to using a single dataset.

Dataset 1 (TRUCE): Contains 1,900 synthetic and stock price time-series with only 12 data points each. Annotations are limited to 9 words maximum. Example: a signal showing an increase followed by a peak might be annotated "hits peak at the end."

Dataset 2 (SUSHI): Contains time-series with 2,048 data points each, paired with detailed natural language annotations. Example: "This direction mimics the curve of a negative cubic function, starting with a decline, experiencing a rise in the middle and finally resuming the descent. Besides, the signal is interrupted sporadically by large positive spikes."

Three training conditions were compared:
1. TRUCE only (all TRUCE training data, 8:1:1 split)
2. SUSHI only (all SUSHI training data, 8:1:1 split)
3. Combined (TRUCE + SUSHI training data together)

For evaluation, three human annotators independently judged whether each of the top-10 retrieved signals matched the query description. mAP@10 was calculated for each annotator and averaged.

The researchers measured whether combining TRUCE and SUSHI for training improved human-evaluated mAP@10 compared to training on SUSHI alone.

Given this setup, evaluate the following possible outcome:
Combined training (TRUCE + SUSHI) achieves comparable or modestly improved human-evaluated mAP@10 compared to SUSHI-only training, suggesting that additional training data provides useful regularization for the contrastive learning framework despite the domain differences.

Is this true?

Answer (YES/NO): NO